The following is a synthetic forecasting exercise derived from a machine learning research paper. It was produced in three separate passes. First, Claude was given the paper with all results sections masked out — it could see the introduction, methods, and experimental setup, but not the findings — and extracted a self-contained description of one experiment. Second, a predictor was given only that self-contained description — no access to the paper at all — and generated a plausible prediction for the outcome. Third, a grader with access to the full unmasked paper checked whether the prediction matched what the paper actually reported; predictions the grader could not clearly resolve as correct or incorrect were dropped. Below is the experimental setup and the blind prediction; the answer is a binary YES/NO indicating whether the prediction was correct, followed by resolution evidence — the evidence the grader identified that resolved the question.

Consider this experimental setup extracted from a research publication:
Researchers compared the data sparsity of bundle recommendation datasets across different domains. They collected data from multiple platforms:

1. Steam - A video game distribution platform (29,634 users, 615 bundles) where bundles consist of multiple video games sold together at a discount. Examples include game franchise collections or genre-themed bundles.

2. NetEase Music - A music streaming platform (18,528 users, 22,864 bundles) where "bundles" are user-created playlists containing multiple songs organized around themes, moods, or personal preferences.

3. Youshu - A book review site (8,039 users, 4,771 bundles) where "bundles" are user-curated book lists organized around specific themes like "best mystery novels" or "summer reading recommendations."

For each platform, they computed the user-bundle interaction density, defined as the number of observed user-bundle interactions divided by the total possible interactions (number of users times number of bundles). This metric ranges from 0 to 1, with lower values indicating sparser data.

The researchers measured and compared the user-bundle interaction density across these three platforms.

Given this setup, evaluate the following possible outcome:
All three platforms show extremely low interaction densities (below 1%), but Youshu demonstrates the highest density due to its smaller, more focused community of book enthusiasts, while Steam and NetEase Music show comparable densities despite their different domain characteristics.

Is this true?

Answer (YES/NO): NO